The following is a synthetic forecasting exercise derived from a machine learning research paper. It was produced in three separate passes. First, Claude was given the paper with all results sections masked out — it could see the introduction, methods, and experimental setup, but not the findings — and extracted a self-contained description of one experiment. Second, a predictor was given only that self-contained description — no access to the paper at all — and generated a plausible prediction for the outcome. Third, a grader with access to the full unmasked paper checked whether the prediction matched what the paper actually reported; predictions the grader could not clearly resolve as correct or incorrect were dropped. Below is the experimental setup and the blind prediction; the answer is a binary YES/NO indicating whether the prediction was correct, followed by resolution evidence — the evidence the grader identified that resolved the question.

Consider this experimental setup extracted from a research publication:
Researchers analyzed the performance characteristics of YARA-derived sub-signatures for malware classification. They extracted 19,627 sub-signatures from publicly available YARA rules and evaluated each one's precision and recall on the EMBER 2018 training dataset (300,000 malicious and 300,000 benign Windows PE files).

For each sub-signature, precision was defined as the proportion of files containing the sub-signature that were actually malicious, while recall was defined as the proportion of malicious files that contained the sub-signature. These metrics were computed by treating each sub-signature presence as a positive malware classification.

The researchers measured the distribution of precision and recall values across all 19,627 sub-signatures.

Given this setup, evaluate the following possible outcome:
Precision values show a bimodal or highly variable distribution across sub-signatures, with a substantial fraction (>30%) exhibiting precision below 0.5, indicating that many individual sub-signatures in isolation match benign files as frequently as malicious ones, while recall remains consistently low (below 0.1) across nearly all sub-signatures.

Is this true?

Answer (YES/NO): NO